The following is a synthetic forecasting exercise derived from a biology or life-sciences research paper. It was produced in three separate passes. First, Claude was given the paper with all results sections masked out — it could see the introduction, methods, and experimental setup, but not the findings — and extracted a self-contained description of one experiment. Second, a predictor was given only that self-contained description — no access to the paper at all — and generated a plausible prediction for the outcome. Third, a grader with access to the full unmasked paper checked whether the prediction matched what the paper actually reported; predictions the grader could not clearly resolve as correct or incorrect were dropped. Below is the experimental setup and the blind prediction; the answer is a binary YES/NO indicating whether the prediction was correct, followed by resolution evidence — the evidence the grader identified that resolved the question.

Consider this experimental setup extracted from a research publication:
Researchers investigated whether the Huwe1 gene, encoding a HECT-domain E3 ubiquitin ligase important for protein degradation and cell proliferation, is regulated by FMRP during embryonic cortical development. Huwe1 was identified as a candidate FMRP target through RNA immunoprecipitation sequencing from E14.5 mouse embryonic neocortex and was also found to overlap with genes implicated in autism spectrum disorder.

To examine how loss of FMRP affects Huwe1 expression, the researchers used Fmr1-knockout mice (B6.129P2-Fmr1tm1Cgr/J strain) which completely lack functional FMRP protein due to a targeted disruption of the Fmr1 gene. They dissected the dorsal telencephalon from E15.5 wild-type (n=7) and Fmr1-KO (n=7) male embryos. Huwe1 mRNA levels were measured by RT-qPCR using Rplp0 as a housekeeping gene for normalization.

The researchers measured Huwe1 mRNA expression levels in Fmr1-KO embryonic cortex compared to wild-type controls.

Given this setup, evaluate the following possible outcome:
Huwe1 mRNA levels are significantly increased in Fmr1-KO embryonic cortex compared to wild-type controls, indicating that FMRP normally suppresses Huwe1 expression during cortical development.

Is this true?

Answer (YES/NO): YES